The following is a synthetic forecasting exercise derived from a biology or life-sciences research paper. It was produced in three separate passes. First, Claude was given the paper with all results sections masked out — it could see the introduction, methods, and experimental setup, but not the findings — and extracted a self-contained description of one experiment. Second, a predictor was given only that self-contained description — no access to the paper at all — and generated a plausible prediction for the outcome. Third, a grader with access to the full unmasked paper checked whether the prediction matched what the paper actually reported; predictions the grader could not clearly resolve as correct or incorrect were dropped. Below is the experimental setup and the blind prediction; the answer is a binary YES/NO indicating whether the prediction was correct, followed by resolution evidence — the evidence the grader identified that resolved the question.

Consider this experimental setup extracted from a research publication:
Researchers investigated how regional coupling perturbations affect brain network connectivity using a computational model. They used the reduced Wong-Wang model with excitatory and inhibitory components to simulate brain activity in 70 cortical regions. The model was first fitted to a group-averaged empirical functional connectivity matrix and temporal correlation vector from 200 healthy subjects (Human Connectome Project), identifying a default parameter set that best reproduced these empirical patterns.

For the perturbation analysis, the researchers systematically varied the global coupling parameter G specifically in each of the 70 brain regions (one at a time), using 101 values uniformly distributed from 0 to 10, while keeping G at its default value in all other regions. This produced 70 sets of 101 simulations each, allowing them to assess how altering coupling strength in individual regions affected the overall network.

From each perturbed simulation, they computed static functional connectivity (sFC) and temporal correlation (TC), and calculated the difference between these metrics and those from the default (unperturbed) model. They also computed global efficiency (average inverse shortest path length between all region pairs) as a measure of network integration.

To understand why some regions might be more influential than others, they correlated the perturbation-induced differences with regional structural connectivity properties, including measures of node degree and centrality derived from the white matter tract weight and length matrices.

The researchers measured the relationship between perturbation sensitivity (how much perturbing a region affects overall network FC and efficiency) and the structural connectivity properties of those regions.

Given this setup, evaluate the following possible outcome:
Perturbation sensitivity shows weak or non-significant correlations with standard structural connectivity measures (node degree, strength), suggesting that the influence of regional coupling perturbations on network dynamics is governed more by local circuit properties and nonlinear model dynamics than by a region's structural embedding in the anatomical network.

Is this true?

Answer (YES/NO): NO